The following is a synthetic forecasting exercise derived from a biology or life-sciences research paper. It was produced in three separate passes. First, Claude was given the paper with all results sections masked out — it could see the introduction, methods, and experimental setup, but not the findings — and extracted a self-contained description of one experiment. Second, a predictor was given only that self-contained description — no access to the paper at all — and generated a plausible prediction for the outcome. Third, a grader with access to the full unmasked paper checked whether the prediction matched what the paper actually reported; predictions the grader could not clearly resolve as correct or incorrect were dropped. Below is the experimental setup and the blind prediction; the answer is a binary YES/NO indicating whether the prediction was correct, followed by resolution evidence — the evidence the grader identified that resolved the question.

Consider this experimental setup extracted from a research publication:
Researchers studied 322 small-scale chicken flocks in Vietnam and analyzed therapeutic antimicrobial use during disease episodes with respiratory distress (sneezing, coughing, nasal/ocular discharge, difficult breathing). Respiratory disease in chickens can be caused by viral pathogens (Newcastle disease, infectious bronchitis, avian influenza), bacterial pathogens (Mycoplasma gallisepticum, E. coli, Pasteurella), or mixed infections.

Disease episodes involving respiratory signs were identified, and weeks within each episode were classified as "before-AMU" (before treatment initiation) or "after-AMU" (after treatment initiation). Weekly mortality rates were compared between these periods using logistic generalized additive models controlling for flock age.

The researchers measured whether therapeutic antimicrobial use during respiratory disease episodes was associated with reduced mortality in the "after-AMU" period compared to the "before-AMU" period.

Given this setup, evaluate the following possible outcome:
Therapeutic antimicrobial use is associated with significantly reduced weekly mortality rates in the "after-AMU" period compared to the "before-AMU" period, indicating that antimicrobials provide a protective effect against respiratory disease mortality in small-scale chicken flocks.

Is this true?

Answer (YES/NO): NO